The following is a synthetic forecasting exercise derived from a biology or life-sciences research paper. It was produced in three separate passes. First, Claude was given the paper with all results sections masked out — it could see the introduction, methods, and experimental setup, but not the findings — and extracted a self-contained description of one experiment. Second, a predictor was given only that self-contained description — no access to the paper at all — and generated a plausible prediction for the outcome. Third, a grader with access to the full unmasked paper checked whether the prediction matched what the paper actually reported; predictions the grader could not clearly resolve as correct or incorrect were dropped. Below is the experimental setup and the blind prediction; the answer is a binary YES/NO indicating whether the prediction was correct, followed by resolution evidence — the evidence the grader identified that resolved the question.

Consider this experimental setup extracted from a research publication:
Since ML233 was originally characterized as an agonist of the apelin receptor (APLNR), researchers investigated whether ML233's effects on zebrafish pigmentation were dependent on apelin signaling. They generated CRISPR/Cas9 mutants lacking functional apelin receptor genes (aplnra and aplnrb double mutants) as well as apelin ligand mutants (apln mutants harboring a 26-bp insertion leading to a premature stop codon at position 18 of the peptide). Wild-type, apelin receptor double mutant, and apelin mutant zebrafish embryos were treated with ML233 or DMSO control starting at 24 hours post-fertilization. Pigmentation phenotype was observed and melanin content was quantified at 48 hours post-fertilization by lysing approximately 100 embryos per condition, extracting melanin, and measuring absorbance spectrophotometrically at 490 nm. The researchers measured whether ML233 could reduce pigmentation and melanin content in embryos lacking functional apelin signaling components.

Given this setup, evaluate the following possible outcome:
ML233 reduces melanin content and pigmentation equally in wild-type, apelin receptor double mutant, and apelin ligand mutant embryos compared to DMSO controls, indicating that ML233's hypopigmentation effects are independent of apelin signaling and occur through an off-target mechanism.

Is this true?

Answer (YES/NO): YES